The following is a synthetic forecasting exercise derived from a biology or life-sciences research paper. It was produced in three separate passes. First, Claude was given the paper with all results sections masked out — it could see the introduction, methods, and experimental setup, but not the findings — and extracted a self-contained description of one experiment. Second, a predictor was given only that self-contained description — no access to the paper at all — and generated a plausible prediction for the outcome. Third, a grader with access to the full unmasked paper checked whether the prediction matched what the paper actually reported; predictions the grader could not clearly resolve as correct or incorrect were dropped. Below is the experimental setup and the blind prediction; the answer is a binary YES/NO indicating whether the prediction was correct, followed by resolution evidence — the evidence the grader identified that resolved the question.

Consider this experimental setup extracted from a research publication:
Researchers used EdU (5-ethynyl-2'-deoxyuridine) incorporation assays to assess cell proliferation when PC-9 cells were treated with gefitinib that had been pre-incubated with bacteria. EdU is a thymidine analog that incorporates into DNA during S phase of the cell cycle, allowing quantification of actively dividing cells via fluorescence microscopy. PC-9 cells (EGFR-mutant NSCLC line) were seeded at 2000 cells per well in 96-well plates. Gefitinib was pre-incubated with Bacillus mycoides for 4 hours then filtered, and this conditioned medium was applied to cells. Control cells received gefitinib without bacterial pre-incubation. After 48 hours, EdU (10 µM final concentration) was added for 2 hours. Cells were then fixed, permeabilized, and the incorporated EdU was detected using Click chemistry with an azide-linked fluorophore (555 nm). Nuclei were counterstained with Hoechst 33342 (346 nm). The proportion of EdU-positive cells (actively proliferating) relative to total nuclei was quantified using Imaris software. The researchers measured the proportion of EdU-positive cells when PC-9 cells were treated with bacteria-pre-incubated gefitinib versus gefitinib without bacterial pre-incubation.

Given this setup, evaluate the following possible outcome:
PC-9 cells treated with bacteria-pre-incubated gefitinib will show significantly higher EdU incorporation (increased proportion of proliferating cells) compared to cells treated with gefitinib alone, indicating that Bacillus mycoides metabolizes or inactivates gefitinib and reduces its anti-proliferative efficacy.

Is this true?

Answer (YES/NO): YES